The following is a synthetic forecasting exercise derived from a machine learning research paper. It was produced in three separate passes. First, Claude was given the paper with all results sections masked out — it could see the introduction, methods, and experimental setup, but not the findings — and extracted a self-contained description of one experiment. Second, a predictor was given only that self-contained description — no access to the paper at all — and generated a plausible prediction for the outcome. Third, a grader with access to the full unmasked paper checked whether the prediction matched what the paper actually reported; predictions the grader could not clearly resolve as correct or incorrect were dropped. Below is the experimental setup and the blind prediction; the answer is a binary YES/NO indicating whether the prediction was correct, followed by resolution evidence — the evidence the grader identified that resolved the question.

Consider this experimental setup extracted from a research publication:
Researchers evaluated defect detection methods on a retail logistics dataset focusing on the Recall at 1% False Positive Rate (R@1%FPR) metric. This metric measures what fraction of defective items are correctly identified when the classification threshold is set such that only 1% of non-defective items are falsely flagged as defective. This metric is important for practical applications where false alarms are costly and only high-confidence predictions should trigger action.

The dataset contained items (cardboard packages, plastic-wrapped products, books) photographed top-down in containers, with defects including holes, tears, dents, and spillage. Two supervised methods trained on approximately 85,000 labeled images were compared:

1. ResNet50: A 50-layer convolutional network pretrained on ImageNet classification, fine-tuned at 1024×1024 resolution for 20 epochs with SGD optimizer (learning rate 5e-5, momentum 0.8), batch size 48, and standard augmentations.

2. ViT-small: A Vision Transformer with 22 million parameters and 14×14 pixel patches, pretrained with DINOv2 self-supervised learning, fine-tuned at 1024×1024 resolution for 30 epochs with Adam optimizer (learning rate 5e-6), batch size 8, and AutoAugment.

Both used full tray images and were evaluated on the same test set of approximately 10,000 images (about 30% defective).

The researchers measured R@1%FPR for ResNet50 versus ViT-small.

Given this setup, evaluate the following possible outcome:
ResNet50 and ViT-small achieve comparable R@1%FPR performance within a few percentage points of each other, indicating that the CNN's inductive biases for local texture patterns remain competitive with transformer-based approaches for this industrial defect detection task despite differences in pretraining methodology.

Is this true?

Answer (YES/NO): NO